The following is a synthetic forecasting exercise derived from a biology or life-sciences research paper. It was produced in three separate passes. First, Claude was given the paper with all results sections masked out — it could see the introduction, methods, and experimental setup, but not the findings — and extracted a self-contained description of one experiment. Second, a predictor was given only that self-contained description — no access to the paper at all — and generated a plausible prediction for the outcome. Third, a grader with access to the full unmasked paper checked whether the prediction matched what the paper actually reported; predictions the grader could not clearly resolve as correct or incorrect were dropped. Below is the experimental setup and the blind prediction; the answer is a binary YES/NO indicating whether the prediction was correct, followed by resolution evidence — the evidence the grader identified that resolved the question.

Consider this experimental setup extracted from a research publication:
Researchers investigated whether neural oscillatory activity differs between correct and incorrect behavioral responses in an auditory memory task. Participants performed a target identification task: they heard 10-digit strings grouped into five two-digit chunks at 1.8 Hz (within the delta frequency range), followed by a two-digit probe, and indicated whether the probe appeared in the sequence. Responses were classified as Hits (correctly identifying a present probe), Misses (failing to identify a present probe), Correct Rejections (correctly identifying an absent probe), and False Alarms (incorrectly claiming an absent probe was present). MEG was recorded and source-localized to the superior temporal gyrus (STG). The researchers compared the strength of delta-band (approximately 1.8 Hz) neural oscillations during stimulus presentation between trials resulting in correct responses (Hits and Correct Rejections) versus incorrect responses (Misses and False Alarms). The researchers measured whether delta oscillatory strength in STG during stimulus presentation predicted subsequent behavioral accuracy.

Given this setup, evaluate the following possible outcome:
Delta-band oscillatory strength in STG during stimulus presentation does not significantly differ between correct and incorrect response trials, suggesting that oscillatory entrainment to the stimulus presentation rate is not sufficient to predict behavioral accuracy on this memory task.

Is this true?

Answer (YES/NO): NO